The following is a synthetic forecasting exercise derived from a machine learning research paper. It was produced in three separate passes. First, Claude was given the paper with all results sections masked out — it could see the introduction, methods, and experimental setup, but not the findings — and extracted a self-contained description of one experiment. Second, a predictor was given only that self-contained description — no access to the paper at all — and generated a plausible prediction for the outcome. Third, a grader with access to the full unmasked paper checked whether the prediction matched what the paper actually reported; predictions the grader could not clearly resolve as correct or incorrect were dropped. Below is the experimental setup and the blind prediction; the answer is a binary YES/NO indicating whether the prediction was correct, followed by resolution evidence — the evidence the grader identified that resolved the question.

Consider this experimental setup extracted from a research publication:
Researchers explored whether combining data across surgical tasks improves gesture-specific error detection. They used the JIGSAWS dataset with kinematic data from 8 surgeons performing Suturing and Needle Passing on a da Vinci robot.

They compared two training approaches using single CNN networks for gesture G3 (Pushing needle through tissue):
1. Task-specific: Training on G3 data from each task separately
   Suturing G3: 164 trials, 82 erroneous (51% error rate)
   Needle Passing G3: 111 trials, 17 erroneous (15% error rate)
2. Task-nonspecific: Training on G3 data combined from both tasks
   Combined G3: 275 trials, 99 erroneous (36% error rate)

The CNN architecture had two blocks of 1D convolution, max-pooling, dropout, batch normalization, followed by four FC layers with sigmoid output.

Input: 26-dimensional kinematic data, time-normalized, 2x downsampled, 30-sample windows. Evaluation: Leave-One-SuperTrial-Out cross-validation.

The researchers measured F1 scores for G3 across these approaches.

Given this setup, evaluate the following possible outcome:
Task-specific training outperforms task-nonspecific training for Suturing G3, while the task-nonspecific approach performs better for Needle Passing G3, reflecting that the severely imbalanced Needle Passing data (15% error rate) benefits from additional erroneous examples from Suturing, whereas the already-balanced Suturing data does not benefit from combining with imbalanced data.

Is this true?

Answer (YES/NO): NO